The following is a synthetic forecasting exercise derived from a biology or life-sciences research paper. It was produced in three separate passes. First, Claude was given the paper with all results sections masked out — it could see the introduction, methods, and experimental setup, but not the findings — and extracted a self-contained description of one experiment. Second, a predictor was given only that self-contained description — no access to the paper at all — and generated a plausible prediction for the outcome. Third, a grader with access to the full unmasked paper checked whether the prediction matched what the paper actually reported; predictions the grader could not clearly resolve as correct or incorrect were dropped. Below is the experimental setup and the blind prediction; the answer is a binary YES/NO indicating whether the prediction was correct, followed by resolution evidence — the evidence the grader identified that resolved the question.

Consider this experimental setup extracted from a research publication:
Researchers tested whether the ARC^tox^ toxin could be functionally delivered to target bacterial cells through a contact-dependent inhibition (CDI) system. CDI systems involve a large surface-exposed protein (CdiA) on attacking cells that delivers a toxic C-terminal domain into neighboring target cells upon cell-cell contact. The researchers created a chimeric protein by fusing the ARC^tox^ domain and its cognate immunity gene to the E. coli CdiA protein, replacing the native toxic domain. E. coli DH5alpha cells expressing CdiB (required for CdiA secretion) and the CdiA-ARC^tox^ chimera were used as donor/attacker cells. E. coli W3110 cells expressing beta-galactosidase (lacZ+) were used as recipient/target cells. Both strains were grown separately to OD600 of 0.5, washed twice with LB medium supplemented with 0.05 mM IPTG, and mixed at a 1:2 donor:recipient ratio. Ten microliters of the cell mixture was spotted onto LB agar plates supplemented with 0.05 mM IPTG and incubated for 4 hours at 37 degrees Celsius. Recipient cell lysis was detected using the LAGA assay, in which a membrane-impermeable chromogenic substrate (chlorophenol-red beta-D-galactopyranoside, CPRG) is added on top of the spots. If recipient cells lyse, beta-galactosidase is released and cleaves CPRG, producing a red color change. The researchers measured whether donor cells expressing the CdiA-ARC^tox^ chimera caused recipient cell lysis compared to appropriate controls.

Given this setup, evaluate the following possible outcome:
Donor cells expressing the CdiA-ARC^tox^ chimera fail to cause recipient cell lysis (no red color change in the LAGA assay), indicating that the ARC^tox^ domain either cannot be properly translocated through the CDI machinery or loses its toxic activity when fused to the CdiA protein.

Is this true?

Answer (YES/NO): NO